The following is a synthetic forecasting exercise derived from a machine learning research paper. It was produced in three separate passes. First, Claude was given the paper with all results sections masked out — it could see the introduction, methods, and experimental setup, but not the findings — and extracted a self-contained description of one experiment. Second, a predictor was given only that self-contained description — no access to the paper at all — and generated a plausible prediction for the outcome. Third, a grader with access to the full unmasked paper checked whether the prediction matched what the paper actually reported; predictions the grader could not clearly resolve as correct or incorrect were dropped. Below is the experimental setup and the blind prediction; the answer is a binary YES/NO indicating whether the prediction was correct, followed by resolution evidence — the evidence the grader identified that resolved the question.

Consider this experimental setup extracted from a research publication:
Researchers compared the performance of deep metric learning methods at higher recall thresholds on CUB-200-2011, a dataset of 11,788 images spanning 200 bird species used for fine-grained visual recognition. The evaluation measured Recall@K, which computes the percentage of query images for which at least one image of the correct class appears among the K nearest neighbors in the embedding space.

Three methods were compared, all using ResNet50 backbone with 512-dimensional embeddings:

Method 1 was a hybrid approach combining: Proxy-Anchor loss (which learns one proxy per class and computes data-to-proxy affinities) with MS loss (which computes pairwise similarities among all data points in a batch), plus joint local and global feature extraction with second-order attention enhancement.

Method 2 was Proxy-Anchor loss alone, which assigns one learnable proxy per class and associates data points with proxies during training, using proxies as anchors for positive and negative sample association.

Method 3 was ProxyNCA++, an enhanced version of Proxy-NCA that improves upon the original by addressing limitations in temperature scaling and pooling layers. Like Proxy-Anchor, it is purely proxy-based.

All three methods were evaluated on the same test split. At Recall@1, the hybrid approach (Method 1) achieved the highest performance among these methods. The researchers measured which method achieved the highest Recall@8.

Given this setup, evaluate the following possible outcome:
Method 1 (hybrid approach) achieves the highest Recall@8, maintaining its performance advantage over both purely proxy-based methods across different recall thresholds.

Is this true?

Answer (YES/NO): NO